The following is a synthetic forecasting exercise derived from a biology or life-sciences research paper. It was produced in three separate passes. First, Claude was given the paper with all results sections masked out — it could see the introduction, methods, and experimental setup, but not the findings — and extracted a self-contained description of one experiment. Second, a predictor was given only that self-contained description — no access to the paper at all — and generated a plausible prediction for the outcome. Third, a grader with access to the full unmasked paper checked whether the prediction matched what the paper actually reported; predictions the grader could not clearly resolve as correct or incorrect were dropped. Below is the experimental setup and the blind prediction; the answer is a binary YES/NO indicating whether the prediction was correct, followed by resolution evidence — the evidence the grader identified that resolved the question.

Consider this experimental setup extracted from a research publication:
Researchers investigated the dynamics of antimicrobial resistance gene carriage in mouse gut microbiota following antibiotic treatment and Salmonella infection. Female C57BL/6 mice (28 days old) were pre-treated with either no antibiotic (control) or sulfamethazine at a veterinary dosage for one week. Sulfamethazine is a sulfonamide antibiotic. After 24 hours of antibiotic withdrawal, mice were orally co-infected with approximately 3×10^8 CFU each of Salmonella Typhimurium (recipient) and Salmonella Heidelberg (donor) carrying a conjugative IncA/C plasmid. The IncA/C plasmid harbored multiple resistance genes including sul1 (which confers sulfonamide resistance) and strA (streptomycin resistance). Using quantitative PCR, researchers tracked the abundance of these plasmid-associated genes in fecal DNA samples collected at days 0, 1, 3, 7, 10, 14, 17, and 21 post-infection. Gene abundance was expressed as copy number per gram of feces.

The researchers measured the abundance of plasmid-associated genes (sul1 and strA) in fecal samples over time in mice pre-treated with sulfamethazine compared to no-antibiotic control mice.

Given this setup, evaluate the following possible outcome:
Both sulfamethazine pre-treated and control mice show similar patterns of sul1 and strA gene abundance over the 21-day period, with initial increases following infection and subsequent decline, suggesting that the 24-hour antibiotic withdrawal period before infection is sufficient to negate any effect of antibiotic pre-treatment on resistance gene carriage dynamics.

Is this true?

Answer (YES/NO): YES